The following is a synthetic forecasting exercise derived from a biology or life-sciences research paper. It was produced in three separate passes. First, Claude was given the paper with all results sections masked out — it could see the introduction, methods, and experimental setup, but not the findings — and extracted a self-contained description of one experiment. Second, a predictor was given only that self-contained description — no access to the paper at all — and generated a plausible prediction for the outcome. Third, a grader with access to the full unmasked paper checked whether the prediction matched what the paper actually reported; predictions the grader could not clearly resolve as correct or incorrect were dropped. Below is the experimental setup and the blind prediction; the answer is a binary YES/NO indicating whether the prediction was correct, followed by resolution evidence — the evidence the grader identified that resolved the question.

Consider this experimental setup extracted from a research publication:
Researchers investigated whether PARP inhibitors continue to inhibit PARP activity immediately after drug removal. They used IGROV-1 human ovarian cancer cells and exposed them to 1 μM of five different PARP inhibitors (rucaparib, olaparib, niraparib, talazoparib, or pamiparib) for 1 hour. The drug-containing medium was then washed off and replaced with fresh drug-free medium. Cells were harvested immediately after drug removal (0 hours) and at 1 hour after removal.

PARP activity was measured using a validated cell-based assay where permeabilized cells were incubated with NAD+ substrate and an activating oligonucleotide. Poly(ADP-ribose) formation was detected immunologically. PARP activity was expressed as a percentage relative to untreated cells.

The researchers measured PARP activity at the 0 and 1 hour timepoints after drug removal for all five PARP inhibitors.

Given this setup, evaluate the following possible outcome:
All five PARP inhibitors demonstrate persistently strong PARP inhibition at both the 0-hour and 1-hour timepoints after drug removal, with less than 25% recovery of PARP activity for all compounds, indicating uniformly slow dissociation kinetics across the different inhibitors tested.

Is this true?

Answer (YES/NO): NO